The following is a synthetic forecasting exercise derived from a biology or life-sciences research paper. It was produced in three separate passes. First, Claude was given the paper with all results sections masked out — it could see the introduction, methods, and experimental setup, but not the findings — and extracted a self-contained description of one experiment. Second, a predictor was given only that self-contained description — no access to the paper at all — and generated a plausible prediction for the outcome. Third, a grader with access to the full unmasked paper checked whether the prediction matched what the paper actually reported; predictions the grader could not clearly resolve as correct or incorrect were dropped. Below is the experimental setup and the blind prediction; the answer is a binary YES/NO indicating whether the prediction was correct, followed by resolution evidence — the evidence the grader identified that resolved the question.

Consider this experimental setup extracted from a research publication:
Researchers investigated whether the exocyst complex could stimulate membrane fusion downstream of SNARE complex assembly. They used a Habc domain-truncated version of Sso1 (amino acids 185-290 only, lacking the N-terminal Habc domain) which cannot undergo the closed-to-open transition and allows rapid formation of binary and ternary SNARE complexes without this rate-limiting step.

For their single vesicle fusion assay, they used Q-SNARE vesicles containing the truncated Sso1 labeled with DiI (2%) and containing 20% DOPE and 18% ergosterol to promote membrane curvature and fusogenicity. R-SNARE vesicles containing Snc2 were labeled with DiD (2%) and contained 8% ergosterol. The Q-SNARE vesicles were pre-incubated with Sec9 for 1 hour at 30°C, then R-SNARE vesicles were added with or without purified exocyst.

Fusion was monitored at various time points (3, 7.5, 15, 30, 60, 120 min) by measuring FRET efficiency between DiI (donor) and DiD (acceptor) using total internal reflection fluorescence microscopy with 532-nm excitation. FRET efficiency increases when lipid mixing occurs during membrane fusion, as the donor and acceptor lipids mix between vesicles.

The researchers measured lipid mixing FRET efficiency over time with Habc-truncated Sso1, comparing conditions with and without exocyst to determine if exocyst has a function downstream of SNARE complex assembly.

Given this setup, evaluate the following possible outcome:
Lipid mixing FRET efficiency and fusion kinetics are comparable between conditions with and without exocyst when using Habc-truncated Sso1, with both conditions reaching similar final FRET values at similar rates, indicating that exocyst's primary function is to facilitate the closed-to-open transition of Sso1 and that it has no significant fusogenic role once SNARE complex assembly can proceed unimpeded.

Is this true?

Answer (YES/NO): NO